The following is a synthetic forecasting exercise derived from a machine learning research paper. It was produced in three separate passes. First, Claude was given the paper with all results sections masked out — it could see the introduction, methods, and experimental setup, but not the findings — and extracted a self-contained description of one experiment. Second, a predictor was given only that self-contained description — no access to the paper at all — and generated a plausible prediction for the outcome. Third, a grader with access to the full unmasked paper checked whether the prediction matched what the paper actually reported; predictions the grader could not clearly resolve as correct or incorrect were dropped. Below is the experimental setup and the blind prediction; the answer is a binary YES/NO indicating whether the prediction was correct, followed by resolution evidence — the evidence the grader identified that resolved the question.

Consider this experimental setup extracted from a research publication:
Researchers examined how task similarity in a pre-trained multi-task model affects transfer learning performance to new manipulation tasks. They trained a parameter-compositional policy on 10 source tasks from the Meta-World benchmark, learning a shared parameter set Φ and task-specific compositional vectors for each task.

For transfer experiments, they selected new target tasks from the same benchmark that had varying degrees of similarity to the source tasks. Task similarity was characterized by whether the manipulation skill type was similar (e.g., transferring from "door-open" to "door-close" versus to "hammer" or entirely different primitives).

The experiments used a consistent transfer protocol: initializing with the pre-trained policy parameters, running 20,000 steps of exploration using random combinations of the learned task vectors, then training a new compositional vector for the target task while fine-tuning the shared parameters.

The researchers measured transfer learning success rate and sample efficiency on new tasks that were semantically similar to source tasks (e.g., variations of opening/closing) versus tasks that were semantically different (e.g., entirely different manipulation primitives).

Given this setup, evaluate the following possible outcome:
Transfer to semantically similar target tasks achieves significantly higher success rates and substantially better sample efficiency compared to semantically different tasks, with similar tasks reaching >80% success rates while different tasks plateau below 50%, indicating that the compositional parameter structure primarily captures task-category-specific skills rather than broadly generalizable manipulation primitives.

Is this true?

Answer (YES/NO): NO